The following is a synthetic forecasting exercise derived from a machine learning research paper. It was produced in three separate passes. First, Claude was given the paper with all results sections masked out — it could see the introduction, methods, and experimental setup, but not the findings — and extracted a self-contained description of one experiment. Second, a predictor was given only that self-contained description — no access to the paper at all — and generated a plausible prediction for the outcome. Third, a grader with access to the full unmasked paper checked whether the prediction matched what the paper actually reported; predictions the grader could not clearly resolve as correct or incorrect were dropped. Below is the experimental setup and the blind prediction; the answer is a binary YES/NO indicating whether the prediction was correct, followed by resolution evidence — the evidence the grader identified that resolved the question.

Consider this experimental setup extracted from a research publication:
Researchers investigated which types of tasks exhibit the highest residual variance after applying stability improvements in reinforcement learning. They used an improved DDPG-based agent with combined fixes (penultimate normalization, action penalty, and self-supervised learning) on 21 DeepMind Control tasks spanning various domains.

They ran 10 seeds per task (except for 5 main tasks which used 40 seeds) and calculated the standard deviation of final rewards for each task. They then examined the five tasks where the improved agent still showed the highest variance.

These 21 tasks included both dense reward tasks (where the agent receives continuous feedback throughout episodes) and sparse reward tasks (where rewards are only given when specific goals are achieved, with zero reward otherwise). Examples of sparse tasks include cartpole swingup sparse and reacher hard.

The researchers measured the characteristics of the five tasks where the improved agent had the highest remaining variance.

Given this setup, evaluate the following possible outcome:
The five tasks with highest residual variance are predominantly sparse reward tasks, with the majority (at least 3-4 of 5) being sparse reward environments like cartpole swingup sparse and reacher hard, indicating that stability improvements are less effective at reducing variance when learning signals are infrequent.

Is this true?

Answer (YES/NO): YES